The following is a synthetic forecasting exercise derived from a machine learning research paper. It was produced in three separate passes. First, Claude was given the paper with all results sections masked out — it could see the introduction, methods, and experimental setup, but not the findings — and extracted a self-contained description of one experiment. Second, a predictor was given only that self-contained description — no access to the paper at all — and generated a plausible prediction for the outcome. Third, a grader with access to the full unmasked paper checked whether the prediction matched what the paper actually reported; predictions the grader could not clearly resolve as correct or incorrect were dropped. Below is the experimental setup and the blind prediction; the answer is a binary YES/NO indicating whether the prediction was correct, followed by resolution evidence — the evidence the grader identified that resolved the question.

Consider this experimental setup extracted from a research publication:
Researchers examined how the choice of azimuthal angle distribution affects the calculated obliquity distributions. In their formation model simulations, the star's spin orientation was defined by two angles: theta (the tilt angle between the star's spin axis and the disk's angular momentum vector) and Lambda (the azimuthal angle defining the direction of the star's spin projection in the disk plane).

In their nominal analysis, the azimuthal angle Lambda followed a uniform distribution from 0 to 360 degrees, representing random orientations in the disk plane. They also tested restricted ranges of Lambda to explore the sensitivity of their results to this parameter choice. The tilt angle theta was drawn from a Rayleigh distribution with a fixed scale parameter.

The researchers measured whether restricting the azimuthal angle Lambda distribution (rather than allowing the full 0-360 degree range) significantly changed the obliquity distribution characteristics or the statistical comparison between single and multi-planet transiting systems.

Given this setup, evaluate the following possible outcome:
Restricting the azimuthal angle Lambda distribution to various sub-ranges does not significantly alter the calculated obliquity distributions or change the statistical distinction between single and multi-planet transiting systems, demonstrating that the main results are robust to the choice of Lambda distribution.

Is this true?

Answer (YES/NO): NO